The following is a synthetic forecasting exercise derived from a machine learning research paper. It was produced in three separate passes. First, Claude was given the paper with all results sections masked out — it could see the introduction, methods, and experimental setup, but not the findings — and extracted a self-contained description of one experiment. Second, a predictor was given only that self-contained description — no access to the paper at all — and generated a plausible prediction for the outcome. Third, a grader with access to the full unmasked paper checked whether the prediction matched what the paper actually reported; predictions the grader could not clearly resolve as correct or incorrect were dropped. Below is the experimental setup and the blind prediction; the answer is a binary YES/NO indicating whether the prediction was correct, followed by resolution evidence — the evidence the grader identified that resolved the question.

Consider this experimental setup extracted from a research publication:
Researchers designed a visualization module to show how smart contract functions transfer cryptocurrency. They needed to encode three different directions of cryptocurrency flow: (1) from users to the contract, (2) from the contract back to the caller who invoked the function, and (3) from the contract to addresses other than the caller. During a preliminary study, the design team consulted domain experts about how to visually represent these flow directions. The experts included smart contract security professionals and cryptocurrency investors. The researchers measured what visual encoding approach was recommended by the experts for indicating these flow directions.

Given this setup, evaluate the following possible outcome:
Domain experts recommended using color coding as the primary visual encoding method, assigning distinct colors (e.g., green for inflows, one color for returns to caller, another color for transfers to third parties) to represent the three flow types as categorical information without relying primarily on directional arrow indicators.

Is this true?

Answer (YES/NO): NO